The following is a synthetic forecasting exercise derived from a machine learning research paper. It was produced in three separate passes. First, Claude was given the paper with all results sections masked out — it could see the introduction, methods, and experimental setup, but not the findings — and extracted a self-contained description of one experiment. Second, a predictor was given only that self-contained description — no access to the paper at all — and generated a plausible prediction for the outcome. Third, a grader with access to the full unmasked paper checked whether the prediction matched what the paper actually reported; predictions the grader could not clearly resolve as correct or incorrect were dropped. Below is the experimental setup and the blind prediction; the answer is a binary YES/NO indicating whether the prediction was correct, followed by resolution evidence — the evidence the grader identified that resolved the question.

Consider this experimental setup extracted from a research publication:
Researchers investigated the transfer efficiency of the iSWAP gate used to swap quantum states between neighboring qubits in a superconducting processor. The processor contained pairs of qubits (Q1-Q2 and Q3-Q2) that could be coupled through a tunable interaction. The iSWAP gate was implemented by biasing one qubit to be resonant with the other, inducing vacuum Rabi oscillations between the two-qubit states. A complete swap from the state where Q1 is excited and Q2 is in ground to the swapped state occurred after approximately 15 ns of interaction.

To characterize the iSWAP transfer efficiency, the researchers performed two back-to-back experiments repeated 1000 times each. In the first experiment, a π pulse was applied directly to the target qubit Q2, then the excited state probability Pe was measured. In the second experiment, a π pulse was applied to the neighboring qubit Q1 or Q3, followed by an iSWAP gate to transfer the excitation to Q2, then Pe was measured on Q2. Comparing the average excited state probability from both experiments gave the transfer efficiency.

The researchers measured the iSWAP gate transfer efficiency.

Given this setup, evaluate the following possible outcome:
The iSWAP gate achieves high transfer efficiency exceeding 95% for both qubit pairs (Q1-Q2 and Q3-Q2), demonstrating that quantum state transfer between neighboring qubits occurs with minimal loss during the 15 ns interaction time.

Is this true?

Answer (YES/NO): YES